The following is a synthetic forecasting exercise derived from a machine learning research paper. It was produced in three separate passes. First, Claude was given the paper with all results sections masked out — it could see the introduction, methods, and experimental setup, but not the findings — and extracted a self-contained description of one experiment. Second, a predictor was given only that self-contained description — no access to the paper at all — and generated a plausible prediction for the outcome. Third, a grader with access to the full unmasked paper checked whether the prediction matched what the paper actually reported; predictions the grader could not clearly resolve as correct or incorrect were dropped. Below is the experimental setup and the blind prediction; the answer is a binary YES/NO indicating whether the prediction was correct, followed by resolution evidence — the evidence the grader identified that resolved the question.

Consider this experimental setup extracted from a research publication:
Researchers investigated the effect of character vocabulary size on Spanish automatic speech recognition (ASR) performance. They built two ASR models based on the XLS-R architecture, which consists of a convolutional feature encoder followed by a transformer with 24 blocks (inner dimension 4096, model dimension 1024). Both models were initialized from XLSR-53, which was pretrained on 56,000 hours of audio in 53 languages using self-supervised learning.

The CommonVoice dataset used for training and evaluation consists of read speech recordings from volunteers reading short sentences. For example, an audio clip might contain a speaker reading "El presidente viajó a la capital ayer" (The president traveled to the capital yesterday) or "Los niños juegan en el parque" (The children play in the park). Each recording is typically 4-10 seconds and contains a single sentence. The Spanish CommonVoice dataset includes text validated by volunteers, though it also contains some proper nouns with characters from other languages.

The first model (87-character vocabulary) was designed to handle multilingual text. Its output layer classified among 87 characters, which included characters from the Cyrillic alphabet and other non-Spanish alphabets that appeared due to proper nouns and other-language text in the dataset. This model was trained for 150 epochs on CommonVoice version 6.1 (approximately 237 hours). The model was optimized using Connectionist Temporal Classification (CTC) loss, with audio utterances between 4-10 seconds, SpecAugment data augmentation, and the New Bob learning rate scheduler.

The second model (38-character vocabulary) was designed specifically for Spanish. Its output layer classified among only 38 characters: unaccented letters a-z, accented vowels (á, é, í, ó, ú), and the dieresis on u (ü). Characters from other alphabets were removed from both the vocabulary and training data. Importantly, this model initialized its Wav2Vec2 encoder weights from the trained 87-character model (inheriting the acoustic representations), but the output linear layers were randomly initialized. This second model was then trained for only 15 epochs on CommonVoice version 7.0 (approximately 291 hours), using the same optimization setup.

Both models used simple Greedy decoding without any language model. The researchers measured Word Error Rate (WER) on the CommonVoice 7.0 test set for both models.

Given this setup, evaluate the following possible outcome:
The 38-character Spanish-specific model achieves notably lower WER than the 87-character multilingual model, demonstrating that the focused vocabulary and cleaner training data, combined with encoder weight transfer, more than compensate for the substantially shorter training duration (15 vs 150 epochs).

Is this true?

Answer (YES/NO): YES